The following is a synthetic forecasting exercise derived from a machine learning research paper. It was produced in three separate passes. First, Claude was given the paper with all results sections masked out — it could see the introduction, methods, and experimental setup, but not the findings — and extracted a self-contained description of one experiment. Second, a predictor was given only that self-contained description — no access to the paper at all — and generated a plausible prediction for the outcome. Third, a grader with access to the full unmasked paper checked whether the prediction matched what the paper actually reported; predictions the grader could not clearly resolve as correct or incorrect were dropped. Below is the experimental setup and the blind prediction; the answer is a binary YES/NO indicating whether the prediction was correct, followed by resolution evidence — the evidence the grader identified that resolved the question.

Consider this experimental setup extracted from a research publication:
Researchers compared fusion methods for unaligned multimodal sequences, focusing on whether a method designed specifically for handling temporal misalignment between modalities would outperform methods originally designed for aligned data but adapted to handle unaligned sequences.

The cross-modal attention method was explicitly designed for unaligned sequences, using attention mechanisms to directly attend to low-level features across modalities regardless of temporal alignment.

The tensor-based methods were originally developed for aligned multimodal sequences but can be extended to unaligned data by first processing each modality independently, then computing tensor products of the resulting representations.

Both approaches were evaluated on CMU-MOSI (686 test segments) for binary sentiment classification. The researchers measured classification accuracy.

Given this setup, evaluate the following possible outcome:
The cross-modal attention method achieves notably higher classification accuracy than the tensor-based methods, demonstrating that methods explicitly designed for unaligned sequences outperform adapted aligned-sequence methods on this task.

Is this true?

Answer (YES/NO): NO